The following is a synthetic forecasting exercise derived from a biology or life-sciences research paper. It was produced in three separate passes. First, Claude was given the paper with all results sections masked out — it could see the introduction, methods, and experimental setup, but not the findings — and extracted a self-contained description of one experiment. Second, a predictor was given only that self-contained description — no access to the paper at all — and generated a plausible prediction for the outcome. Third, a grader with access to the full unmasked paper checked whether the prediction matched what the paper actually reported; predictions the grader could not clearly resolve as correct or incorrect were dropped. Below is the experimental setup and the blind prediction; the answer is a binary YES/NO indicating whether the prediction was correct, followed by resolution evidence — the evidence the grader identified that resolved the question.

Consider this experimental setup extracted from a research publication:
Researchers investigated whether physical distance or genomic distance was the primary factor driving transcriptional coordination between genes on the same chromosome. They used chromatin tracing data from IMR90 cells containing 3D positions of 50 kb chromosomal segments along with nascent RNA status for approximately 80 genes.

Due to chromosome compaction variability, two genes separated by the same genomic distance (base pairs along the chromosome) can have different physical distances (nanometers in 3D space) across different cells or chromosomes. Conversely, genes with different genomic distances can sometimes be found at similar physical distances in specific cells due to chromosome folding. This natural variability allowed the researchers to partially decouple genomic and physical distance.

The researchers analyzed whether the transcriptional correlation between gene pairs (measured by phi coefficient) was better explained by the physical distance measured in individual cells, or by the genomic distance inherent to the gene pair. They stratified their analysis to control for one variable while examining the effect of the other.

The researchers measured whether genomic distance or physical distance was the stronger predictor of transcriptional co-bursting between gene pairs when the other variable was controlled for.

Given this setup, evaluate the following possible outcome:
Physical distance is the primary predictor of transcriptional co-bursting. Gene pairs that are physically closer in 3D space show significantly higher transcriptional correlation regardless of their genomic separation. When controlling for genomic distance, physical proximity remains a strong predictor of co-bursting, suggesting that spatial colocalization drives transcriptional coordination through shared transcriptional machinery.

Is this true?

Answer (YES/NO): YES